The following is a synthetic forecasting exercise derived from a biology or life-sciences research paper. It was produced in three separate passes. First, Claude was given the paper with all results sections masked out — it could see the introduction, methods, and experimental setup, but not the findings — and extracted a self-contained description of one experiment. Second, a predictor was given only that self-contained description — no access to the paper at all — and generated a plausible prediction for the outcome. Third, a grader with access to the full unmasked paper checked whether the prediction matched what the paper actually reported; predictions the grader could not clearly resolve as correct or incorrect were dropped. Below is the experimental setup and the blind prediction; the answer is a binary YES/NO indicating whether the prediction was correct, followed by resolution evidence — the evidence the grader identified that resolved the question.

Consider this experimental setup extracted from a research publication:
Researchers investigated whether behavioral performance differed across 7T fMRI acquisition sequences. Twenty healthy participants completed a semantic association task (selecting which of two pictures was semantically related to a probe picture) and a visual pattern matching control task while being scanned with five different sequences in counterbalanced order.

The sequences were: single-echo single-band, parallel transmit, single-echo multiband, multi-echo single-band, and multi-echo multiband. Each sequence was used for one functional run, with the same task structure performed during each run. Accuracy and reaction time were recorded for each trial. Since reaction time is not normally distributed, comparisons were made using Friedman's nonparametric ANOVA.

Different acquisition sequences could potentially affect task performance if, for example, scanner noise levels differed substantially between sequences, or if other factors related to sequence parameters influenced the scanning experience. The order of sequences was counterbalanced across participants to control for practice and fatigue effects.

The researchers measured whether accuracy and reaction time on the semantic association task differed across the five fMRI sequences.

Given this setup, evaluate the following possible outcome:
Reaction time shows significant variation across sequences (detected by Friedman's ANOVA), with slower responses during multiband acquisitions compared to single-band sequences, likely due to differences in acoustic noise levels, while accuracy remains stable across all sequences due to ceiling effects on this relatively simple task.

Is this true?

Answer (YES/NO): NO